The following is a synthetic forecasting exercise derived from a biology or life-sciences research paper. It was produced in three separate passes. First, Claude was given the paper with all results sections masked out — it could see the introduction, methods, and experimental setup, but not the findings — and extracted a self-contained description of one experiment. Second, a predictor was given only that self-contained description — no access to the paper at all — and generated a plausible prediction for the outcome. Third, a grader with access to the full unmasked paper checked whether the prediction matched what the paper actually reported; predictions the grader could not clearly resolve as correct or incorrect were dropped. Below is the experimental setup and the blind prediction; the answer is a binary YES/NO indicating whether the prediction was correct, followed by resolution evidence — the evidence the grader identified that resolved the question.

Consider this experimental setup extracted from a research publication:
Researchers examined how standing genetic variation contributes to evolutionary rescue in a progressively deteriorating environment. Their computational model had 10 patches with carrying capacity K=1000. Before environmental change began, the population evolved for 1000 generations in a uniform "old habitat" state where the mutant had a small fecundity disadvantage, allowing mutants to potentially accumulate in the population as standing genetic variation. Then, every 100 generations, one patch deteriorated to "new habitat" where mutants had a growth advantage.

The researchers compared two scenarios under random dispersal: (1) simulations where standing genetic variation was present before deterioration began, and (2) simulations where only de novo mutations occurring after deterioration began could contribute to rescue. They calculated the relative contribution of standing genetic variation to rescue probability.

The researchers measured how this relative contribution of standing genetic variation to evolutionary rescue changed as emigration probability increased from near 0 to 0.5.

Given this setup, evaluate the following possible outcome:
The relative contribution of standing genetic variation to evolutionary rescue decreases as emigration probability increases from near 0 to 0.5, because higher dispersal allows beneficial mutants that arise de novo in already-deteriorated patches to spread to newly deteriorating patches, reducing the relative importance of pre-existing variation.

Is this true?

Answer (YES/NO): NO